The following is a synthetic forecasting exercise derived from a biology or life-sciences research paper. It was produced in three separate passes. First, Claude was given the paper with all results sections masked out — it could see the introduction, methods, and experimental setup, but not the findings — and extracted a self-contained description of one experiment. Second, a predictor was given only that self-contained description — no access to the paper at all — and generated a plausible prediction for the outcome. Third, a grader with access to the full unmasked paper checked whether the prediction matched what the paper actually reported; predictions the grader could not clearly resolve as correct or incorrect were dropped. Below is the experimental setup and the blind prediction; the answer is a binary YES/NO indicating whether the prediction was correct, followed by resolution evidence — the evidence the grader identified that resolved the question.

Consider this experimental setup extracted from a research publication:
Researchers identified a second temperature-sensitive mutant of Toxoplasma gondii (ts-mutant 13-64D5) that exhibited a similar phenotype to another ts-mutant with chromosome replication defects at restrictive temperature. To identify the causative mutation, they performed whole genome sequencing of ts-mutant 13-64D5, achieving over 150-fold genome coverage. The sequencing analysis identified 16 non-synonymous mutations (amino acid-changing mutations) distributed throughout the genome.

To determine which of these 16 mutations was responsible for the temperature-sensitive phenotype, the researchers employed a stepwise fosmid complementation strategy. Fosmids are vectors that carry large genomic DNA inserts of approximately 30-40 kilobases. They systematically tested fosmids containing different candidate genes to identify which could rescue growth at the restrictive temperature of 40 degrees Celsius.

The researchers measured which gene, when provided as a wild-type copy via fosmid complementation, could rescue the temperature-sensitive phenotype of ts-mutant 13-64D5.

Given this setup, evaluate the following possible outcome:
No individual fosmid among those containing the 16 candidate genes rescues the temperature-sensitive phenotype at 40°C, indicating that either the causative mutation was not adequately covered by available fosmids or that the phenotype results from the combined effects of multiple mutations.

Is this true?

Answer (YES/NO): NO